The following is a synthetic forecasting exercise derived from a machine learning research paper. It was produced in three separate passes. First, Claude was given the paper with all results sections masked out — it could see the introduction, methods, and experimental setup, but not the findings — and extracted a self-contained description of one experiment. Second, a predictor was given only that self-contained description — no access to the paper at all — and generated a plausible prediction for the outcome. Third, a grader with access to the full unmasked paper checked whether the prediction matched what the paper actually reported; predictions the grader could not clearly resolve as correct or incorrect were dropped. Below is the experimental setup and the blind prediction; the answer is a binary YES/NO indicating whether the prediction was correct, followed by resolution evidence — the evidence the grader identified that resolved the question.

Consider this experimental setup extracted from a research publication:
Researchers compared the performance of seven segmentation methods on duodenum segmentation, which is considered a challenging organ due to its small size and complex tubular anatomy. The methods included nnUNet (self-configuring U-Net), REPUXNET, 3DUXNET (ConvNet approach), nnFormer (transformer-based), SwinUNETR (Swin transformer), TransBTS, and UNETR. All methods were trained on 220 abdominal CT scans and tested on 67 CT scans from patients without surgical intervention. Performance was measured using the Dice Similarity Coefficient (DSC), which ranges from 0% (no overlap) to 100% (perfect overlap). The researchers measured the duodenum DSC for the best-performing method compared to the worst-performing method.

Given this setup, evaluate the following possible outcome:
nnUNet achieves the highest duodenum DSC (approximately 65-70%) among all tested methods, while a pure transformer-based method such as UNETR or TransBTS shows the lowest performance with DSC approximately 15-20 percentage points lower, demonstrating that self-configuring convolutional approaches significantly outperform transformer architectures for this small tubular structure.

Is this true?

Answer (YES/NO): NO